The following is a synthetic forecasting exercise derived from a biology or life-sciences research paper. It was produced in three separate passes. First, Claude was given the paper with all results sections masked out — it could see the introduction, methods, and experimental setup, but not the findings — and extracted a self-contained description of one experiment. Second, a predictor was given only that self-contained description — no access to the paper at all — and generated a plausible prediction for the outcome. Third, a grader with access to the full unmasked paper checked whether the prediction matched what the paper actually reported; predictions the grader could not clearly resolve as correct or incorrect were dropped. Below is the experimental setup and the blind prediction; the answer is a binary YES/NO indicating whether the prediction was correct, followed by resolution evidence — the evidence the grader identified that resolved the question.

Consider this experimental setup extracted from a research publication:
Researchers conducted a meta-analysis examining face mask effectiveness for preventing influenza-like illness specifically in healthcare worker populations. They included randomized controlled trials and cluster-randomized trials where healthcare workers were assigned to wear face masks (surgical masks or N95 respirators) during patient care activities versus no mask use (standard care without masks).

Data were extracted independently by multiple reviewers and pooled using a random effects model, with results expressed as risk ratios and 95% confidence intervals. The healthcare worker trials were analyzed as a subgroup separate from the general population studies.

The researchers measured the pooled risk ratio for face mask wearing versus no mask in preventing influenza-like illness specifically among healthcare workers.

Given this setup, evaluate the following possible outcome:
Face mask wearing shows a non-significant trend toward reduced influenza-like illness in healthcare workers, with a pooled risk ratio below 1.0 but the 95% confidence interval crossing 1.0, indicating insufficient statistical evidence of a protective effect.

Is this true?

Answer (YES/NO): YES